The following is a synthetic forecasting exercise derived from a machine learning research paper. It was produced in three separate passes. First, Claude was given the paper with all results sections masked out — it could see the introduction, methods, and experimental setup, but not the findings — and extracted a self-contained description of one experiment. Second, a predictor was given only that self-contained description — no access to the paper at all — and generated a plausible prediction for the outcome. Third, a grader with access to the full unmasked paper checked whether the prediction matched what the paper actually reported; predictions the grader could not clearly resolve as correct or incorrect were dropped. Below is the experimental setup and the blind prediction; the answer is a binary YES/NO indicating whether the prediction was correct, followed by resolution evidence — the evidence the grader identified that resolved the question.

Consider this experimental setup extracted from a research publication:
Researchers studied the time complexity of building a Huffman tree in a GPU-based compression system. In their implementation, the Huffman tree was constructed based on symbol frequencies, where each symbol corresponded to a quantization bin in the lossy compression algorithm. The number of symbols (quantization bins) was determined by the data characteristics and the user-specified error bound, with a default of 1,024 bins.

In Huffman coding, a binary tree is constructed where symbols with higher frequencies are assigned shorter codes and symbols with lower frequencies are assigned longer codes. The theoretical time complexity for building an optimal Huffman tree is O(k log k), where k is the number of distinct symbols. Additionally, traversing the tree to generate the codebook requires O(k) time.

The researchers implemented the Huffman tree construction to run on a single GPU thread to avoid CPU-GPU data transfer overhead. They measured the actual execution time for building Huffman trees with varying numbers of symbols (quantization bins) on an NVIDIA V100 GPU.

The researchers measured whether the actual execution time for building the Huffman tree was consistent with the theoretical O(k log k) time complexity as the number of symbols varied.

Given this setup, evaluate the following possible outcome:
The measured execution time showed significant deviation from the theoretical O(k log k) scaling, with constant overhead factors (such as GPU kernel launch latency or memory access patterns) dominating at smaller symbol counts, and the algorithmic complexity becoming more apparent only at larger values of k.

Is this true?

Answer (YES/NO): NO